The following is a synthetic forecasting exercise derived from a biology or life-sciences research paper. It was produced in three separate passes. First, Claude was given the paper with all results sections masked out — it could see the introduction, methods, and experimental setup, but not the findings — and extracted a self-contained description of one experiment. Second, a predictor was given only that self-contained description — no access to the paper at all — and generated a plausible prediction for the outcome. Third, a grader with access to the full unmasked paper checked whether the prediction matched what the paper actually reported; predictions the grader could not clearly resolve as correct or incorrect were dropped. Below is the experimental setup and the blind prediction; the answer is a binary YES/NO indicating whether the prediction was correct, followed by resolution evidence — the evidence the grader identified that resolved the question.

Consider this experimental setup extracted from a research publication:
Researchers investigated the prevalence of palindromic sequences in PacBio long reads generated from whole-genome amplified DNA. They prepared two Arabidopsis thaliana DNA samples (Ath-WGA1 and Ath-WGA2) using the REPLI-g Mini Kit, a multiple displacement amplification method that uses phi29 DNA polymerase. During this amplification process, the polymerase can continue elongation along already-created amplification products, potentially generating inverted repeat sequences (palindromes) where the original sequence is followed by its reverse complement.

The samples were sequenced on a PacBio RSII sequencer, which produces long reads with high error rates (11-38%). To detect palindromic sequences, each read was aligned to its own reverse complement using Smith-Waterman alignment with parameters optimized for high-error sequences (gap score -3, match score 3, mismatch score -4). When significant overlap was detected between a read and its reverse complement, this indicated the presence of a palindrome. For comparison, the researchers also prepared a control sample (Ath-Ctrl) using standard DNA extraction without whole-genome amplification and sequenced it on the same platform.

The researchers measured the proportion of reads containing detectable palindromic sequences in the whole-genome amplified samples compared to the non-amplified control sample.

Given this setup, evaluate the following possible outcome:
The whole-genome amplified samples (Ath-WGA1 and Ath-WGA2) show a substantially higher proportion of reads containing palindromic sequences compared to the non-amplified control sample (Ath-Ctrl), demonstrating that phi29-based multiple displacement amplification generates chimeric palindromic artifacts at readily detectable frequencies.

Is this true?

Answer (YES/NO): YES